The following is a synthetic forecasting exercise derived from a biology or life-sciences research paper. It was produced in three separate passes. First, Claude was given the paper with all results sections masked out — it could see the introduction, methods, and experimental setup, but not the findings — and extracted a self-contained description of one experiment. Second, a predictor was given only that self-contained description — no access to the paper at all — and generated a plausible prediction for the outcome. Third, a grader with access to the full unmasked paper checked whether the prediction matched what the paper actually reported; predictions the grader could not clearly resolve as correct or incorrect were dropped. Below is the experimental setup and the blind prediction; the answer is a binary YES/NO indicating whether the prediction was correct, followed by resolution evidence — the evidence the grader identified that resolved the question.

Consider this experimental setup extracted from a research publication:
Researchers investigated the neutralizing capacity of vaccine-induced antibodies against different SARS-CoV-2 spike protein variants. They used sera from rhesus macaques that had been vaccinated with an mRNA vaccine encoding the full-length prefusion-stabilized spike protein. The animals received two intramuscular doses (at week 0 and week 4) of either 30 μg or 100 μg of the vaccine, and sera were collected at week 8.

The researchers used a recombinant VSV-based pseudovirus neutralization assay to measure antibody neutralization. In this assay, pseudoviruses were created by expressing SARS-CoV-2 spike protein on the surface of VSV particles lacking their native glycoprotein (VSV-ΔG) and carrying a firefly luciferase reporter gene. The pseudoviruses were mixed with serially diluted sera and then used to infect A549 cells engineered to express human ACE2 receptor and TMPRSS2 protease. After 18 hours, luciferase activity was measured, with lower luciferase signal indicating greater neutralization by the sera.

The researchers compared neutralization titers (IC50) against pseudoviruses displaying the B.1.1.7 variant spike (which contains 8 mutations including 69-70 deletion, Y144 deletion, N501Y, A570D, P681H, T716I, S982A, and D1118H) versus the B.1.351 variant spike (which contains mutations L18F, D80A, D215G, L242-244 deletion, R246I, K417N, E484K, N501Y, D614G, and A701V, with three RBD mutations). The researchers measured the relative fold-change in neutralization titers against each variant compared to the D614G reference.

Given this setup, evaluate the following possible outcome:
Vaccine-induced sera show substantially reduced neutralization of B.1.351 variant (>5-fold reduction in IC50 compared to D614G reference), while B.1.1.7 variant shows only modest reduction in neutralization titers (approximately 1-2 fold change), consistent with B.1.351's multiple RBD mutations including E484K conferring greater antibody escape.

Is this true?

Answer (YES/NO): YES